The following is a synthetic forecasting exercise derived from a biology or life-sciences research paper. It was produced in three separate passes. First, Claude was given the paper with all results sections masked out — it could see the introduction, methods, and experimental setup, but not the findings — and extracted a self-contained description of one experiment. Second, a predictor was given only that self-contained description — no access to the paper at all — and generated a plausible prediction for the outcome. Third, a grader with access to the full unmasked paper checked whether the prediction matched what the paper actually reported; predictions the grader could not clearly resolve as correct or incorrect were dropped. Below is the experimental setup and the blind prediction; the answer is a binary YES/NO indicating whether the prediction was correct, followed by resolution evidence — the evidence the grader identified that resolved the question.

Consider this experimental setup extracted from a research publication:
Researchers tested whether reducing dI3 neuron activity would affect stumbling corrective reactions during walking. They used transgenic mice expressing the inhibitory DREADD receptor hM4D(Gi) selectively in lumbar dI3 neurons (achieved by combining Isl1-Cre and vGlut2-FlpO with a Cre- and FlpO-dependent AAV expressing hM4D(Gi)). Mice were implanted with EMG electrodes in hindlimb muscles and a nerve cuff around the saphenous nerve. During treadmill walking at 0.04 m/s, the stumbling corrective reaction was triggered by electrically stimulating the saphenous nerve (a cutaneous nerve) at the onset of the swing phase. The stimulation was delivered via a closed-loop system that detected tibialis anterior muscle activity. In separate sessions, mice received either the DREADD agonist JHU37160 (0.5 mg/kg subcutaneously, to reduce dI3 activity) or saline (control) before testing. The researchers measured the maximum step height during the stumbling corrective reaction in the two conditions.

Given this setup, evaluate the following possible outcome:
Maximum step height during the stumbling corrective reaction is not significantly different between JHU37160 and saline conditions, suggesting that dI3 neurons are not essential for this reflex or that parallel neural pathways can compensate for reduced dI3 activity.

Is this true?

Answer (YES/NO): NO